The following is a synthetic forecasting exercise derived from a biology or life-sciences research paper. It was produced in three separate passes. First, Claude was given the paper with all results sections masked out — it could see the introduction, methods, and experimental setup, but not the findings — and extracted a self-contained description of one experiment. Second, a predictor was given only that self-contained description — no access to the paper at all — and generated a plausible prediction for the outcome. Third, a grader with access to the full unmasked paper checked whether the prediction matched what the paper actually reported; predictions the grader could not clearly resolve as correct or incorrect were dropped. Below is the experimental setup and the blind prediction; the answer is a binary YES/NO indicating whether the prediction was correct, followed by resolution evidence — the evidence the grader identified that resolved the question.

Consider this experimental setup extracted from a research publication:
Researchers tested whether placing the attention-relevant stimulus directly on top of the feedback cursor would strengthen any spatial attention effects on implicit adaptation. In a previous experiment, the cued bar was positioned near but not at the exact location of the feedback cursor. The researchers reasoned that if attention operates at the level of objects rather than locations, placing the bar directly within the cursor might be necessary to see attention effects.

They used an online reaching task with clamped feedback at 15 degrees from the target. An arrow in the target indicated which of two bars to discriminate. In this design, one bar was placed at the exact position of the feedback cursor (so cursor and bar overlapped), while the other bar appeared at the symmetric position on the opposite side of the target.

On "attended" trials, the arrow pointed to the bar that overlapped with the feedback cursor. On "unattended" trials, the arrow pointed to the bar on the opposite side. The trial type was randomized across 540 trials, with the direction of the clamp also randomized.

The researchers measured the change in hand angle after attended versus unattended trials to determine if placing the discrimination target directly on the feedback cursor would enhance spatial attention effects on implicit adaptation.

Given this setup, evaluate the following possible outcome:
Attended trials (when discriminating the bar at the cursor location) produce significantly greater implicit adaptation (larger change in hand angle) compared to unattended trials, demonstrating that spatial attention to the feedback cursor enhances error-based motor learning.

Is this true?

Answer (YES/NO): NO